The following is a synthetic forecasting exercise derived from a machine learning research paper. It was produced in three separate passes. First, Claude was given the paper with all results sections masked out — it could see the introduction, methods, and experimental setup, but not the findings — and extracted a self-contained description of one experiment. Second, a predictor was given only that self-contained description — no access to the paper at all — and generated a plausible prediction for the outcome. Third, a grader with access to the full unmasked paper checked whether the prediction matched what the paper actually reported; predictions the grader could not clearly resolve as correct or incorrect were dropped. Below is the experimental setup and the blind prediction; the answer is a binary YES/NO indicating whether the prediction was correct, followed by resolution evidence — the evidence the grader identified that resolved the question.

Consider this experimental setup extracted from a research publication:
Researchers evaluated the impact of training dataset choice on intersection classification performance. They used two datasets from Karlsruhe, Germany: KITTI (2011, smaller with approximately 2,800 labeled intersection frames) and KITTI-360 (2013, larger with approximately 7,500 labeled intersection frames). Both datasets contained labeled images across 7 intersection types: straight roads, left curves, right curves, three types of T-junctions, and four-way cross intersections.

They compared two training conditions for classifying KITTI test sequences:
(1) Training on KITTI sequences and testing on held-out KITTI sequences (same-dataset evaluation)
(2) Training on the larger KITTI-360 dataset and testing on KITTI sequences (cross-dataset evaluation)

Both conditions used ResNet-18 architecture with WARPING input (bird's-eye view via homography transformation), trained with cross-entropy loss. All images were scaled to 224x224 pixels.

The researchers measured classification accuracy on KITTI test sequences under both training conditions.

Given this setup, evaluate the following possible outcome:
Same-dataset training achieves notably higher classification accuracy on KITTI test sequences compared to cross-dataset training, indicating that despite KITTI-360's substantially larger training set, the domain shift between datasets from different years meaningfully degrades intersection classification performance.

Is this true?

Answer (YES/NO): NO